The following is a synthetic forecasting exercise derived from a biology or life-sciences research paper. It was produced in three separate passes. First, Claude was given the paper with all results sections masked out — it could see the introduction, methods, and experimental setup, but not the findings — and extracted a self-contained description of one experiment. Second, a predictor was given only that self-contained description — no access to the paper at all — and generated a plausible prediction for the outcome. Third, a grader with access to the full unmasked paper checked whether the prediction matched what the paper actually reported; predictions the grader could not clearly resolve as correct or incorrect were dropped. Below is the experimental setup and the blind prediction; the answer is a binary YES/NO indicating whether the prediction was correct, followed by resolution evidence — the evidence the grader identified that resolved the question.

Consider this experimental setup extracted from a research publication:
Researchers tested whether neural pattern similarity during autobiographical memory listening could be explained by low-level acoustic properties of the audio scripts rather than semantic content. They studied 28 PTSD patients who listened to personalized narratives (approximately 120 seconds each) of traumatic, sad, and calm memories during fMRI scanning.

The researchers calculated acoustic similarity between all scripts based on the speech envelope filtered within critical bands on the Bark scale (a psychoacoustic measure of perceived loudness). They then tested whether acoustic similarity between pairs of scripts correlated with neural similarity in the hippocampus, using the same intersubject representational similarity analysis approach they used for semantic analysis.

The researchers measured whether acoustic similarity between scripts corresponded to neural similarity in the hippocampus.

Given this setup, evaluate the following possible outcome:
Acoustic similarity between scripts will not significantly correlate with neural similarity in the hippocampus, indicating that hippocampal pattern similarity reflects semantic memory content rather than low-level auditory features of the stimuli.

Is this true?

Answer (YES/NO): YES